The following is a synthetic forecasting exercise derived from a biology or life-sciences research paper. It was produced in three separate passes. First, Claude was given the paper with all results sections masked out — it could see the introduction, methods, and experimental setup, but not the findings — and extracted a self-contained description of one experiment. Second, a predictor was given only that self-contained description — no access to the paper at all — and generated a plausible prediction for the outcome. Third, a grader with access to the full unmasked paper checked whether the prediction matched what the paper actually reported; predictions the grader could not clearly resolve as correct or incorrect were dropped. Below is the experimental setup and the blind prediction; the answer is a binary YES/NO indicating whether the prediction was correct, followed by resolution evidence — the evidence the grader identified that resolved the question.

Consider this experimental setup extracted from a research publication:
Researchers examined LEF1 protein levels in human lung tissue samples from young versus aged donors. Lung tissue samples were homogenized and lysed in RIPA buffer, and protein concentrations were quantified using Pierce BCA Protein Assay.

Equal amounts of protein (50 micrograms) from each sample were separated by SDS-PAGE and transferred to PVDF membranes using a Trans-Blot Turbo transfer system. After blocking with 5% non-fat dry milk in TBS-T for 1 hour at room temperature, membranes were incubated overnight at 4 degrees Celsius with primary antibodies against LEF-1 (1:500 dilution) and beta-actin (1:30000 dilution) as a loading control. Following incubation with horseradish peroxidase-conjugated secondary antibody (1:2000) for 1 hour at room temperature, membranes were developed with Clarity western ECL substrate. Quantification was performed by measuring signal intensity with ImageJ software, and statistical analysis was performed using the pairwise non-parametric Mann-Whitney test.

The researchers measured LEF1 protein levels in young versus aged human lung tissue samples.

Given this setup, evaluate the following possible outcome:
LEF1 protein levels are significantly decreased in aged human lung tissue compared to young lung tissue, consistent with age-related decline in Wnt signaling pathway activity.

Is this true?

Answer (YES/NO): NO